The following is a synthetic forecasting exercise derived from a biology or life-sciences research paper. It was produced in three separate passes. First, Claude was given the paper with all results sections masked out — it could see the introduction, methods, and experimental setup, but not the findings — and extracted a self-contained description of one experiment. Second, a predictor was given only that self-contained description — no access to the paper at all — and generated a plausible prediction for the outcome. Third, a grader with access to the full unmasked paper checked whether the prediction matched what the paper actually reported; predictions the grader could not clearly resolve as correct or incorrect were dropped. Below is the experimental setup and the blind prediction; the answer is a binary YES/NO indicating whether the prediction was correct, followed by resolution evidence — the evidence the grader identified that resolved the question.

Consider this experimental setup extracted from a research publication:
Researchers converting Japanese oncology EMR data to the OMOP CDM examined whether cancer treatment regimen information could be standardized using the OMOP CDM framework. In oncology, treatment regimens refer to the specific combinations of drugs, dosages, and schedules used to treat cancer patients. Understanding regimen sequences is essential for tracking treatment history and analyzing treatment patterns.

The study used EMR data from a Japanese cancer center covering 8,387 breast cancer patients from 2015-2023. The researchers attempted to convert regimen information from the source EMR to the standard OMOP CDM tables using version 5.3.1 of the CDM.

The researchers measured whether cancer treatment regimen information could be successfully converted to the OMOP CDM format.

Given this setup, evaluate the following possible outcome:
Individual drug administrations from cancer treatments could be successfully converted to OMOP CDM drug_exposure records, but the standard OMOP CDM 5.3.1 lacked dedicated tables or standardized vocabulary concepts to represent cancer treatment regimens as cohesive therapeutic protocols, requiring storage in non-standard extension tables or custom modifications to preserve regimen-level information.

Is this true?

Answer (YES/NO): YES